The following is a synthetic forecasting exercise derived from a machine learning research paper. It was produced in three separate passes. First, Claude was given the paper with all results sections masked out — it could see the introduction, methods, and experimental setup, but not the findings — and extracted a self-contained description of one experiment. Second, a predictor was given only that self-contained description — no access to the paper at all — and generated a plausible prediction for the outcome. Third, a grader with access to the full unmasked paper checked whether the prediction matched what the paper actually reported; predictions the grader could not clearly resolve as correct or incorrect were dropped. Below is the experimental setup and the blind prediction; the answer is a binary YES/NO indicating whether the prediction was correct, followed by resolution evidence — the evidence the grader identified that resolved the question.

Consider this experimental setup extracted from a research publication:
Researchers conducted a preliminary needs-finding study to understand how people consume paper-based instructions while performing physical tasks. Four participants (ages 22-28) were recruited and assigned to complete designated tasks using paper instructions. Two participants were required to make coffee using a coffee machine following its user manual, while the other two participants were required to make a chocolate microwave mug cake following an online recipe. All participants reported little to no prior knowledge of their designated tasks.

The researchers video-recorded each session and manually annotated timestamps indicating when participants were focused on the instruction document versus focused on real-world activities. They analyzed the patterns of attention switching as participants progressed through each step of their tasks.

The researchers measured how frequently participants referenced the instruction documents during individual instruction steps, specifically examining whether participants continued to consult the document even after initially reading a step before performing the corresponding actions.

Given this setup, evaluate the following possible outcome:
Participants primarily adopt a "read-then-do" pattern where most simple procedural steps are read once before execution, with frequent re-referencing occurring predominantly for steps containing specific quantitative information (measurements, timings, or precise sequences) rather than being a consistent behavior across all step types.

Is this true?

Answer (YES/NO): NO